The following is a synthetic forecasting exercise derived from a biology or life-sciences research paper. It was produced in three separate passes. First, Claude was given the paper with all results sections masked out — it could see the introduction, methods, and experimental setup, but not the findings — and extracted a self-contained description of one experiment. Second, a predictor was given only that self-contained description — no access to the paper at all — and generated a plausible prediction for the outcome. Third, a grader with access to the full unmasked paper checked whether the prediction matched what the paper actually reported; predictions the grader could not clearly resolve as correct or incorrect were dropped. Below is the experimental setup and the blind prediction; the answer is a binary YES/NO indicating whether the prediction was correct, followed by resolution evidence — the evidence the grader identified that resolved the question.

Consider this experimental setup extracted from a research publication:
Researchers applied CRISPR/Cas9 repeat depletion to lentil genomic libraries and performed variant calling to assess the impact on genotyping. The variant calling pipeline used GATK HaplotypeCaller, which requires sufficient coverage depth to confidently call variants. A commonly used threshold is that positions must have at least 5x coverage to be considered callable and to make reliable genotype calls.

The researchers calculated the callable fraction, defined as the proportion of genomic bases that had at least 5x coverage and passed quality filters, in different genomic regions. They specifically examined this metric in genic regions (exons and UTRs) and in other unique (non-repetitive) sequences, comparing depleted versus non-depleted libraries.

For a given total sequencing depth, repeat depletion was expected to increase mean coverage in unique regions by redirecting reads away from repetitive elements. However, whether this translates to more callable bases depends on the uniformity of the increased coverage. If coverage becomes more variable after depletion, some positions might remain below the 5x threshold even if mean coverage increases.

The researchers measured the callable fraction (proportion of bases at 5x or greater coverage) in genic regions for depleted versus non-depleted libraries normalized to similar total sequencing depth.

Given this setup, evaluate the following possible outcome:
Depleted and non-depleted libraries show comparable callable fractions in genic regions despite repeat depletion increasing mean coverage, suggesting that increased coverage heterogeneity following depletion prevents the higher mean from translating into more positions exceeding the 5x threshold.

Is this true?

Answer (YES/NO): NO